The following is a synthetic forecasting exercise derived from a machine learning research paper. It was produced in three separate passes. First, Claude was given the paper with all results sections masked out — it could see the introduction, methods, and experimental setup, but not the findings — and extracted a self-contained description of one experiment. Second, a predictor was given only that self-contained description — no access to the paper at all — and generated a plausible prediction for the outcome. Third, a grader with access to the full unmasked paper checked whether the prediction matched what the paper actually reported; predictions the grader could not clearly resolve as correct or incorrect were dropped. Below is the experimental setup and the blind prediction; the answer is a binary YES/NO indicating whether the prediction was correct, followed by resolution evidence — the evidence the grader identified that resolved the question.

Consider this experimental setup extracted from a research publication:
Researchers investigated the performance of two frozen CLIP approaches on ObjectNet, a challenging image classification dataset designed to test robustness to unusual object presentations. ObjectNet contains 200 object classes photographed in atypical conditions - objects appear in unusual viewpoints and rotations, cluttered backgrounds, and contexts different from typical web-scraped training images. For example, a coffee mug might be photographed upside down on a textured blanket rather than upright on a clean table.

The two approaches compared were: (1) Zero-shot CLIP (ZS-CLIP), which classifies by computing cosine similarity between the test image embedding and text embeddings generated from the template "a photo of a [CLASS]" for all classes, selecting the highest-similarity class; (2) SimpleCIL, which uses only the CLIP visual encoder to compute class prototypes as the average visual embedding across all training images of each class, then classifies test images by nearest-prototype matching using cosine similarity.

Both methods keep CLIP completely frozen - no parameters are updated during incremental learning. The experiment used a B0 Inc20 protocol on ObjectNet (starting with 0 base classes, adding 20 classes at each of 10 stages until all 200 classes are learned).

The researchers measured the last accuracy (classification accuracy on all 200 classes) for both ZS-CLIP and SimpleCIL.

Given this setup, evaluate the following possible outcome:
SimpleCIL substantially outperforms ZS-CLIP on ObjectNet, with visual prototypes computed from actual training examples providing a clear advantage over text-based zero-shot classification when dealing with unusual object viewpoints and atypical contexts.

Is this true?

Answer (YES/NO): YES